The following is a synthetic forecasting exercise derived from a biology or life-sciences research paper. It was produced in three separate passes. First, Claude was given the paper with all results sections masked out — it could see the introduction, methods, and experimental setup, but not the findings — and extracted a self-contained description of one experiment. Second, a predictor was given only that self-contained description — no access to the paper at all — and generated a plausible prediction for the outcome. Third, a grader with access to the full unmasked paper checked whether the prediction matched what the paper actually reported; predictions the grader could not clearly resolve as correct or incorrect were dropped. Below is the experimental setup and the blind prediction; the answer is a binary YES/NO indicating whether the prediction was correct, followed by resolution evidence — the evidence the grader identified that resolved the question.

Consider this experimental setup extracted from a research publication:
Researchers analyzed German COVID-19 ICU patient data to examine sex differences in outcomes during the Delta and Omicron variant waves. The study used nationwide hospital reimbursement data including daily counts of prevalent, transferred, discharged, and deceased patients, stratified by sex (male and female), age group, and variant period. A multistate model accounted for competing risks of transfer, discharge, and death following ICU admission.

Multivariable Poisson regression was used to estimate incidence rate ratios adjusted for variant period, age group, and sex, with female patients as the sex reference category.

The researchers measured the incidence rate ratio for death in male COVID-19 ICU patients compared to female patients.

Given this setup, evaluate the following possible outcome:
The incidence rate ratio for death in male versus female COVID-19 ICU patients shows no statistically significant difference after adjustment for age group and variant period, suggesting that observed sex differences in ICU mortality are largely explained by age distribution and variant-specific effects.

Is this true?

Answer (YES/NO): YES